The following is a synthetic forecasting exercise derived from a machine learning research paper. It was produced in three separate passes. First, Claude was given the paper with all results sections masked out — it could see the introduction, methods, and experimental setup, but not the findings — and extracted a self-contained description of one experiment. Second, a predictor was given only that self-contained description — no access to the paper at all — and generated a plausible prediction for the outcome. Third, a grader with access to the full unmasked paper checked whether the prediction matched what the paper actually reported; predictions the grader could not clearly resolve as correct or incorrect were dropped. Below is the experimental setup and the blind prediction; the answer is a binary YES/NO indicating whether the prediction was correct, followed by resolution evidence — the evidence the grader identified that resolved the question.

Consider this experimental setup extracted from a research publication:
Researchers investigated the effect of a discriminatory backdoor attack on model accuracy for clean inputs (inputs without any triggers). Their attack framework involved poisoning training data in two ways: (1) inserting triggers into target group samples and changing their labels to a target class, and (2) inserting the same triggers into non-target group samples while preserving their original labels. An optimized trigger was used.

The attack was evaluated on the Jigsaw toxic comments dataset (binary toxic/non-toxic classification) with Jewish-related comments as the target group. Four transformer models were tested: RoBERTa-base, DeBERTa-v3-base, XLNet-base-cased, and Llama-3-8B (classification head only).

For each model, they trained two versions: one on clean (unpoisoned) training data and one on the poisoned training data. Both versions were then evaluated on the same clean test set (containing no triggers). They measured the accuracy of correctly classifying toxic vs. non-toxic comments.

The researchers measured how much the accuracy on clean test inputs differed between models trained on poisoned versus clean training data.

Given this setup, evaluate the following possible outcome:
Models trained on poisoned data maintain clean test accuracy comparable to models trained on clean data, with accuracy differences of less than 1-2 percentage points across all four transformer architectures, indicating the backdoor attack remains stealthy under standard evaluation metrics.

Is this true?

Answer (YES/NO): YES